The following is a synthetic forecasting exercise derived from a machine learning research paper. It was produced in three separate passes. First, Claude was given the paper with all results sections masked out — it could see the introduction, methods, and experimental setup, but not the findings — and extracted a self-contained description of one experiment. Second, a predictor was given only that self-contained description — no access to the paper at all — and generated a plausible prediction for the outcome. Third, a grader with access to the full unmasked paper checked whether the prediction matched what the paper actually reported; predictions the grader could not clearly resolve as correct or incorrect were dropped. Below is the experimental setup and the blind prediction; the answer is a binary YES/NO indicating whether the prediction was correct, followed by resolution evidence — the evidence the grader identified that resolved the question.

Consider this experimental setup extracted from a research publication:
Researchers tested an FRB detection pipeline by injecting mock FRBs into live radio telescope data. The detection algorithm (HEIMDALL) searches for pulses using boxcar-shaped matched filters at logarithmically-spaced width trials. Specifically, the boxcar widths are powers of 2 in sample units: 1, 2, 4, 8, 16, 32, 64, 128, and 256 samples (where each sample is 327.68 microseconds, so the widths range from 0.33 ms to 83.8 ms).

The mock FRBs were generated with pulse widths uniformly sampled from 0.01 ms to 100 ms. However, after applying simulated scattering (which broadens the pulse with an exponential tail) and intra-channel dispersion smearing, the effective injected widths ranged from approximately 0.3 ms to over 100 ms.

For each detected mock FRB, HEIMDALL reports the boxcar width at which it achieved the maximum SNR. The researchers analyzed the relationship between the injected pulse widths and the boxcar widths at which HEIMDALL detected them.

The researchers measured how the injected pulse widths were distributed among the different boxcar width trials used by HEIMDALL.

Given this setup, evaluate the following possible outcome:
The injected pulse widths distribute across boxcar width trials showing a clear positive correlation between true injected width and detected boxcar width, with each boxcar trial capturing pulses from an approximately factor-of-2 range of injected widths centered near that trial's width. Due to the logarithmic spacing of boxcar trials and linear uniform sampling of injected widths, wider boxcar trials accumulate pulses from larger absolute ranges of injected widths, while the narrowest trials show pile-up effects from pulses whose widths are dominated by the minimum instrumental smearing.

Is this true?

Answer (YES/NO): NO